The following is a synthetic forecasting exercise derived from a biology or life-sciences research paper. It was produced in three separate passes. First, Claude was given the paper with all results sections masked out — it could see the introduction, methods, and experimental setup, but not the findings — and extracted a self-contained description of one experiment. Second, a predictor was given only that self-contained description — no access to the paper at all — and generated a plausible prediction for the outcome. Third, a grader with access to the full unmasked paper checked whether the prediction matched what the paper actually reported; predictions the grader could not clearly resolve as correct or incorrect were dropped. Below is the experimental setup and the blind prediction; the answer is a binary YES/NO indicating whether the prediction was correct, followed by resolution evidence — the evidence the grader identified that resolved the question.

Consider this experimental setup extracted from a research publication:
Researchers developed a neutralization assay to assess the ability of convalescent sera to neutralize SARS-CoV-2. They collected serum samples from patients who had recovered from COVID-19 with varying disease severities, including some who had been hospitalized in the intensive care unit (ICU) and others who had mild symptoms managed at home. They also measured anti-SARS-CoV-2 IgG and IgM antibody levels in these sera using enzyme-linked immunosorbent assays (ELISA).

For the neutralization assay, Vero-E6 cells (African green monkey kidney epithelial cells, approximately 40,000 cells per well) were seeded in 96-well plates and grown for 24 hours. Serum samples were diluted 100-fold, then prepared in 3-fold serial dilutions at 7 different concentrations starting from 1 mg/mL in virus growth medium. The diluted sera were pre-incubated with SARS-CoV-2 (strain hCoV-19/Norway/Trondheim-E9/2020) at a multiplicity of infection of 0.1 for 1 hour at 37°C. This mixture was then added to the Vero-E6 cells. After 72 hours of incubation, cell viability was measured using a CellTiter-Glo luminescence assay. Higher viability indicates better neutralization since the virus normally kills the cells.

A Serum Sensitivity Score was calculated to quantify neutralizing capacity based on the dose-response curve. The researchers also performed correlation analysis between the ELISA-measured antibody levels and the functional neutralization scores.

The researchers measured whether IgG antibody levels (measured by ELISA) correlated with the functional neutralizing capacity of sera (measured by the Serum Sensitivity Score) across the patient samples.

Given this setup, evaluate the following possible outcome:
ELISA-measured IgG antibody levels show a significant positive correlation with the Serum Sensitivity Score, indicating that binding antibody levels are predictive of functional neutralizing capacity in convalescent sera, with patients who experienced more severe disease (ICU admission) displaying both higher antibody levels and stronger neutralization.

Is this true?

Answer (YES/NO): NO